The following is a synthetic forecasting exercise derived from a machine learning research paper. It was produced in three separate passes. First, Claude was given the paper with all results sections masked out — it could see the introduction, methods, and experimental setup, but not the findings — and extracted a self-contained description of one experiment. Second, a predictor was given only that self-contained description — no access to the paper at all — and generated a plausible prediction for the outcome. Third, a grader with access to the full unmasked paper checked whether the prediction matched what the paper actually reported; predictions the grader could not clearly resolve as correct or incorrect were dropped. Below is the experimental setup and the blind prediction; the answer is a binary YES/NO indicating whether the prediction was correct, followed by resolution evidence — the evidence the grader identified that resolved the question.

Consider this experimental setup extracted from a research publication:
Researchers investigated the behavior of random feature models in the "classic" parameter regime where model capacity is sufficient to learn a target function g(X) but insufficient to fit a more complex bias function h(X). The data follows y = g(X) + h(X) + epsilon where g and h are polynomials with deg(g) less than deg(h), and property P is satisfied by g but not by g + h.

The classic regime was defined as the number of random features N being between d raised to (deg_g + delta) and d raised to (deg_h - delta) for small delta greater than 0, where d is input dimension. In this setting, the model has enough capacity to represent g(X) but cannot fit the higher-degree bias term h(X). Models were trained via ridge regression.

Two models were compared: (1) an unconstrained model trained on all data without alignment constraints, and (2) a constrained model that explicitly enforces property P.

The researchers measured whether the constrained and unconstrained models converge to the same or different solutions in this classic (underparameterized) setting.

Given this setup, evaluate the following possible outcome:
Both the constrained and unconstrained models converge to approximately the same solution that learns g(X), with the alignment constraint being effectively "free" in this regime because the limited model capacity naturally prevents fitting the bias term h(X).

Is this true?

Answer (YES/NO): YES